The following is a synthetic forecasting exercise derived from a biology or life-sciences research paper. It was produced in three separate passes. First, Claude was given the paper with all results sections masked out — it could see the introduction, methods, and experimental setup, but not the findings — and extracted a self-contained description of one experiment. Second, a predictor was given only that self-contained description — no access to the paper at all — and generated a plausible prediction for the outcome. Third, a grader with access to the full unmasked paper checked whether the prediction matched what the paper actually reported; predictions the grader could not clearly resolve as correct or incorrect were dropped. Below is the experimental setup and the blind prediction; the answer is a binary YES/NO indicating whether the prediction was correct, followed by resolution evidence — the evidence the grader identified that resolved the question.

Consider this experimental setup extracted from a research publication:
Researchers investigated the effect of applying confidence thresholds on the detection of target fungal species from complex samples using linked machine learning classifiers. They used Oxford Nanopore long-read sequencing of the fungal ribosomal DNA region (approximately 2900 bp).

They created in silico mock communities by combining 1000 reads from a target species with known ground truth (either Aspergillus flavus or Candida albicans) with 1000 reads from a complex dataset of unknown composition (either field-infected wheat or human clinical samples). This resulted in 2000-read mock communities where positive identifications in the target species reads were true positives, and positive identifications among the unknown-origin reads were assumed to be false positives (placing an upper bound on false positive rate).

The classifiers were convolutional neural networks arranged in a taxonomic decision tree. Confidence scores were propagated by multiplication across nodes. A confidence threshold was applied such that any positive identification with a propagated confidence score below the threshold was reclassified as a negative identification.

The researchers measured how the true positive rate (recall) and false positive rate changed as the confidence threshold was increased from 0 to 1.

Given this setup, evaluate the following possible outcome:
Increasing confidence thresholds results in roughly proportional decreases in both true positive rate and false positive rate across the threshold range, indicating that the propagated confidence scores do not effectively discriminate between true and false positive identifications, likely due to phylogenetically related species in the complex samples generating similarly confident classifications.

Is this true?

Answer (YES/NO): NO